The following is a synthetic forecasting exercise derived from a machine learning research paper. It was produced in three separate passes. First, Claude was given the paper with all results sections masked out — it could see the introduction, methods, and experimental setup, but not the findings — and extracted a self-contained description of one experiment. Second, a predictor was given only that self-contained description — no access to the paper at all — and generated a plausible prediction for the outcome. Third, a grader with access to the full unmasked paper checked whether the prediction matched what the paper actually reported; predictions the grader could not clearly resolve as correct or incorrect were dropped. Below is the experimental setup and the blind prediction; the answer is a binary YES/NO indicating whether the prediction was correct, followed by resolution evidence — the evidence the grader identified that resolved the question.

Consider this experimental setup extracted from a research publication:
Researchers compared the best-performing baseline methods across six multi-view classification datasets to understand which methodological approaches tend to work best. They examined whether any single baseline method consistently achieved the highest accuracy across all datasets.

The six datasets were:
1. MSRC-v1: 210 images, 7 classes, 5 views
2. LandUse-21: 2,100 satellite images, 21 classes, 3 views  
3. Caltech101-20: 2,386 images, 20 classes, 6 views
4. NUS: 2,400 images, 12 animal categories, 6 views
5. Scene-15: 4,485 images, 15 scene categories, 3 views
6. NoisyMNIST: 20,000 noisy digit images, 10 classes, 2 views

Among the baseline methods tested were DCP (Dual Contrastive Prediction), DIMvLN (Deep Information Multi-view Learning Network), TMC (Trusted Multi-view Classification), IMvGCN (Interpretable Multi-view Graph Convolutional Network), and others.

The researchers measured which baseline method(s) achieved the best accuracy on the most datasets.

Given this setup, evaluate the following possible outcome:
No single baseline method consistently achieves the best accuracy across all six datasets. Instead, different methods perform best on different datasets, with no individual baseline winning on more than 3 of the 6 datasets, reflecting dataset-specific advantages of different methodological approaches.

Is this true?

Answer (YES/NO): YES